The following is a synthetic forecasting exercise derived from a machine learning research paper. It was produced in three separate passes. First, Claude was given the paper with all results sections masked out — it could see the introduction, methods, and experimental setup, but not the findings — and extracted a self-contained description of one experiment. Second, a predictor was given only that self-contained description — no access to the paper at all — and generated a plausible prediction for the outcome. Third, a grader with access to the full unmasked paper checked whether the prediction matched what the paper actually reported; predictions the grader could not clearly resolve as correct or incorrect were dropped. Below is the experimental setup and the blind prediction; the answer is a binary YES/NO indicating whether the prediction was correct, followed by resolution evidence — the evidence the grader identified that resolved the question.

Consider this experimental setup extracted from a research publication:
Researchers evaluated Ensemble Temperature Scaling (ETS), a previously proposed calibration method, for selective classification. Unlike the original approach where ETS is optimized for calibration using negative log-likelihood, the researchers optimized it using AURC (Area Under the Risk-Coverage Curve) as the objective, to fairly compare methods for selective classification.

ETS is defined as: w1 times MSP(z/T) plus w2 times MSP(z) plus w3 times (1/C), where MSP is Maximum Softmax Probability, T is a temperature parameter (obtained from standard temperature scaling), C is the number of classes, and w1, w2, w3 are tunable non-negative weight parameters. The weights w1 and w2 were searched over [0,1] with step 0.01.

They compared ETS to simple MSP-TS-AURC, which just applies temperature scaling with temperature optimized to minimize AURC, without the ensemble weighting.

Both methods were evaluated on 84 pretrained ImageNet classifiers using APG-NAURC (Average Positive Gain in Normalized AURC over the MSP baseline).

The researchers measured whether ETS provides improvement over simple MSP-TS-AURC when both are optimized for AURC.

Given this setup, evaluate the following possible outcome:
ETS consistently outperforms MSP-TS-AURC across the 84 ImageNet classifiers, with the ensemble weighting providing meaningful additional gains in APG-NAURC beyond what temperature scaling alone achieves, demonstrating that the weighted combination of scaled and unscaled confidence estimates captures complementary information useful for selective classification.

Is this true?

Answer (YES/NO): NO